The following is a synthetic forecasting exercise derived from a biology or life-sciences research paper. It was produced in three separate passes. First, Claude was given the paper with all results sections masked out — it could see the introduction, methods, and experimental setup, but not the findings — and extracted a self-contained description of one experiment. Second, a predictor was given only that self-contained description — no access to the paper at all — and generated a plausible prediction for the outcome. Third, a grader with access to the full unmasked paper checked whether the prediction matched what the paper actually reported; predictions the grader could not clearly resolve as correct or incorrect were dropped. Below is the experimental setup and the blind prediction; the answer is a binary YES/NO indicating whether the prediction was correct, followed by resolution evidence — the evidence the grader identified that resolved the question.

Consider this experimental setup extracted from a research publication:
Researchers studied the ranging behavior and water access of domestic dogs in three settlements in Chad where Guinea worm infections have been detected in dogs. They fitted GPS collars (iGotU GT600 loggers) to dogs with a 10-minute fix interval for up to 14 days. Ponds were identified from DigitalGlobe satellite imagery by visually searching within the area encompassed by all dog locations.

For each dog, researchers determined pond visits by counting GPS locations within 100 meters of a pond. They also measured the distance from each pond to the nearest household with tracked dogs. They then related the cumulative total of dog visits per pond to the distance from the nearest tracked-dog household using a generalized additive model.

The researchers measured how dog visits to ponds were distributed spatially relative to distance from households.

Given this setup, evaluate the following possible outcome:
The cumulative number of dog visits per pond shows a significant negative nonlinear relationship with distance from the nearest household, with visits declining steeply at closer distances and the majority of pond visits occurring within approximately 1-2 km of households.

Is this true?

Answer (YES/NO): NO